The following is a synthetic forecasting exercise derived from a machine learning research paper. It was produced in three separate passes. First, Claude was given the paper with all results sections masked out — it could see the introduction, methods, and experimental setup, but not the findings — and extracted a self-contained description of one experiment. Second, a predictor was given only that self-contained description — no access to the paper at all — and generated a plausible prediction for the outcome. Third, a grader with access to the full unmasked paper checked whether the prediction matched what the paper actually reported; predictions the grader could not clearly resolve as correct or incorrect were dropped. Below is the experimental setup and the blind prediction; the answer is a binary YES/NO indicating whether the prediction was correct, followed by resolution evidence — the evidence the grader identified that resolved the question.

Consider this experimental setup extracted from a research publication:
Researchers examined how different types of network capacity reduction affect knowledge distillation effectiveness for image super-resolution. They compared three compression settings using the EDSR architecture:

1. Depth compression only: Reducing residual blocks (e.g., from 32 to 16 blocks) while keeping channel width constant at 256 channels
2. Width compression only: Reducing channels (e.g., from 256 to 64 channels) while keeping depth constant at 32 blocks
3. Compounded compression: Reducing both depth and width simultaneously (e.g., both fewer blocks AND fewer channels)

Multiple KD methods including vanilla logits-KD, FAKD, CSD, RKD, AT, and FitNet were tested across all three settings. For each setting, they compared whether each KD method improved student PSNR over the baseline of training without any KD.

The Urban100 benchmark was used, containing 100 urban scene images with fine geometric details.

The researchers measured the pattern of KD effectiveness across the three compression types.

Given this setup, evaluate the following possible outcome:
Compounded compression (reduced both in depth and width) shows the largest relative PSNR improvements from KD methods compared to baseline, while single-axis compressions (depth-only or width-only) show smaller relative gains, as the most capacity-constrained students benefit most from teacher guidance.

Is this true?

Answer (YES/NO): NO